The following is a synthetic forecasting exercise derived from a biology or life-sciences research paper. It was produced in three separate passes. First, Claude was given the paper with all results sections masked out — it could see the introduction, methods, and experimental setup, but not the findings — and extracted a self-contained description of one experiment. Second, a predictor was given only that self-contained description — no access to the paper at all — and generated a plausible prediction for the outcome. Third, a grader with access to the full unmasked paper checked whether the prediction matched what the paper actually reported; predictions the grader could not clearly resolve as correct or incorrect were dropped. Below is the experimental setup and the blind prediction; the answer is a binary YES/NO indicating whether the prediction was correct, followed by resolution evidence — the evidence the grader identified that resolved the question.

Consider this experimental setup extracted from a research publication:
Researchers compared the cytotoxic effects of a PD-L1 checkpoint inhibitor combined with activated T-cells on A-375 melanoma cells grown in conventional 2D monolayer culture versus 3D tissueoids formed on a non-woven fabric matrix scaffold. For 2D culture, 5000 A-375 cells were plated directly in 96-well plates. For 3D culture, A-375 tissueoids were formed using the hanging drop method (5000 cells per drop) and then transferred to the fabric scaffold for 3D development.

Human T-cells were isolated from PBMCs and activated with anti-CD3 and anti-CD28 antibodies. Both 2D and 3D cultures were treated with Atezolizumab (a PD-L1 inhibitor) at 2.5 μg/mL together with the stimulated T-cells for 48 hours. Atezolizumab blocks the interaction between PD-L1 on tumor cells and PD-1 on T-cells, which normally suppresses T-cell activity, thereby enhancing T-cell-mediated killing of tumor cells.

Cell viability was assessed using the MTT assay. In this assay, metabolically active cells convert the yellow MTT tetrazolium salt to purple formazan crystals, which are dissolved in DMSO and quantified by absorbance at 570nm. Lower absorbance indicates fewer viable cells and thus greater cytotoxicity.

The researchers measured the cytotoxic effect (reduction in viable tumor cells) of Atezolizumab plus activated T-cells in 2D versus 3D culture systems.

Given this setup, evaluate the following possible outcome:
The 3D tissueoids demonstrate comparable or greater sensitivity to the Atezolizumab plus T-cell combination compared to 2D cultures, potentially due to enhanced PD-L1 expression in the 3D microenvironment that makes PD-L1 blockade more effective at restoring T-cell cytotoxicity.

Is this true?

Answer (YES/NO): YES